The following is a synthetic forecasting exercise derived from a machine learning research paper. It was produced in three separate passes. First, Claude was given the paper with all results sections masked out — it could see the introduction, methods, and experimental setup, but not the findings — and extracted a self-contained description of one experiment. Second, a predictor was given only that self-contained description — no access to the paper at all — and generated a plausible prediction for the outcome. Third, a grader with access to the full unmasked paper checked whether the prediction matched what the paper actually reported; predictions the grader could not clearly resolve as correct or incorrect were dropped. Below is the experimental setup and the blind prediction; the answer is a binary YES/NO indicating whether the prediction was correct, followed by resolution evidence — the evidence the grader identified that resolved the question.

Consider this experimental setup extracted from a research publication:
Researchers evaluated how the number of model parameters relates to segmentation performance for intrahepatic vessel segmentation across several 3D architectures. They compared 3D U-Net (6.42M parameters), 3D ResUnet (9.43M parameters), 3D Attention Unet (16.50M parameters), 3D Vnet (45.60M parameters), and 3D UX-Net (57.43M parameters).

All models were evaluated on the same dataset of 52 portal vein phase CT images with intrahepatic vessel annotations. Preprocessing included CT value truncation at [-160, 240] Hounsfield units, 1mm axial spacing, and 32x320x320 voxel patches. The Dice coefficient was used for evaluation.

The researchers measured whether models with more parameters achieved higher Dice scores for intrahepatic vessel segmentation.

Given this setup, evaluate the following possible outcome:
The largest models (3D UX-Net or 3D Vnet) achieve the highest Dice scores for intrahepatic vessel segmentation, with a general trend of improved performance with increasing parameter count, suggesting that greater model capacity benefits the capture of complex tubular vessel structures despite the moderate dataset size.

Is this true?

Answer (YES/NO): NO